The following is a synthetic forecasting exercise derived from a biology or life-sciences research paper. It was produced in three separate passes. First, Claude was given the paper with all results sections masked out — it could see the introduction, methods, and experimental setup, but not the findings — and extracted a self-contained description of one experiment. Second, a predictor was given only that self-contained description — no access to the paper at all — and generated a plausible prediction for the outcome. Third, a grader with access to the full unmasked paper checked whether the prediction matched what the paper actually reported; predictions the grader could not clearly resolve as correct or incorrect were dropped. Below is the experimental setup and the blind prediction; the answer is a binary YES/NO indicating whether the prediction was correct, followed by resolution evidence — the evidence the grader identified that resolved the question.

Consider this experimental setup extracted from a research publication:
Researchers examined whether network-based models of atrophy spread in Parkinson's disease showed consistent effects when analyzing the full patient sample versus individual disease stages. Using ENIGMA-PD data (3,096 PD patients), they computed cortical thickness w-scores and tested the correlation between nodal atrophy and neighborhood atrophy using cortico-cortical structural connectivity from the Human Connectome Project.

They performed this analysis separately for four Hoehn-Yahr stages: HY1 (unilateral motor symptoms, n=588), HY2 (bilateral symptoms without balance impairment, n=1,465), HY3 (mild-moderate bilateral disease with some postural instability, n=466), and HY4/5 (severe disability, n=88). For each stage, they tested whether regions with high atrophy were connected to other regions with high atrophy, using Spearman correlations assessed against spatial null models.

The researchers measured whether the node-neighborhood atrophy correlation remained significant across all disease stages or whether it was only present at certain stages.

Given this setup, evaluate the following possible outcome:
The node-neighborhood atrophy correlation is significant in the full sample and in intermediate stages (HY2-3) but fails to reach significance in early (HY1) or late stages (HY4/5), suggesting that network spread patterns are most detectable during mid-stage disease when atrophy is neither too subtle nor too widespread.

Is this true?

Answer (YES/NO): NO